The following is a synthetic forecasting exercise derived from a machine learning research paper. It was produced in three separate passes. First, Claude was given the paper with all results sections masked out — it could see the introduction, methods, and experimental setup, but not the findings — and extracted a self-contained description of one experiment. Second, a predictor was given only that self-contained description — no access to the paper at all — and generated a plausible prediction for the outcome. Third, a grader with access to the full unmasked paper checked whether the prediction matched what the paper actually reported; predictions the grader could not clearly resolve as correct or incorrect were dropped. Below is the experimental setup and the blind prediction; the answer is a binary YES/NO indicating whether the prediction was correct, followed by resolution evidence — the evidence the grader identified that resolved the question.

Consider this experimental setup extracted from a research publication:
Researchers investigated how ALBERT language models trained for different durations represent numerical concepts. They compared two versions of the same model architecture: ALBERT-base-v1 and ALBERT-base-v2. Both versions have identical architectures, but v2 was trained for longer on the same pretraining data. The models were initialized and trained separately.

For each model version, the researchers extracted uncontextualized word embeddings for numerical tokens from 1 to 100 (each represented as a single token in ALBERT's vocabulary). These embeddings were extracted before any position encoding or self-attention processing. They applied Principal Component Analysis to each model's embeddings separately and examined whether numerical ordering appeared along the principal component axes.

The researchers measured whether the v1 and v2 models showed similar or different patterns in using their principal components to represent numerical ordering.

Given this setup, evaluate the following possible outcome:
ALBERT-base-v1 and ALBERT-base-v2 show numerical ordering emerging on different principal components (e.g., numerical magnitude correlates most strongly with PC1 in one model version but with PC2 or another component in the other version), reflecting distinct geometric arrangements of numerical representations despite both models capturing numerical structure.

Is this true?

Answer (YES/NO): NO